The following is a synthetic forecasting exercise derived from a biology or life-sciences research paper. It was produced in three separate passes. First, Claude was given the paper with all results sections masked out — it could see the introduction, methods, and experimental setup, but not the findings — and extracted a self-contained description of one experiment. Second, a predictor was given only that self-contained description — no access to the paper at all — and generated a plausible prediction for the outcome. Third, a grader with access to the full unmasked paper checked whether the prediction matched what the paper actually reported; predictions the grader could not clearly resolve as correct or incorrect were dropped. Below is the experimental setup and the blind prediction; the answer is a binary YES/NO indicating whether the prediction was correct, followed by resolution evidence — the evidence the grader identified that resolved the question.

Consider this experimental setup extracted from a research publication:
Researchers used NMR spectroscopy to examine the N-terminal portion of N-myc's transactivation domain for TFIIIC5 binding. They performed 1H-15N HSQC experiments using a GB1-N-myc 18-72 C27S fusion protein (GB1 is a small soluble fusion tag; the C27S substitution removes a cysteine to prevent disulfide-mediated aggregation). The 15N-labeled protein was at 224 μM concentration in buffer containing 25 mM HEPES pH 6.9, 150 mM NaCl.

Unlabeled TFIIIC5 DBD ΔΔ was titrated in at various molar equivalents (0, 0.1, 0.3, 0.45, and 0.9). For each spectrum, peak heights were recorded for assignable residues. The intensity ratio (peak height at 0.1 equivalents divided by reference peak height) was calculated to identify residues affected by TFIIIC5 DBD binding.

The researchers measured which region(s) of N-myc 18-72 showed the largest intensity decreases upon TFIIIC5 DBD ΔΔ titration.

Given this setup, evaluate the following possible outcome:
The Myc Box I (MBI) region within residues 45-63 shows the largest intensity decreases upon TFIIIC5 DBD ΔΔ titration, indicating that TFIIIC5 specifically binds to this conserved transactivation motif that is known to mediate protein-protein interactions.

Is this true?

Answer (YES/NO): NO